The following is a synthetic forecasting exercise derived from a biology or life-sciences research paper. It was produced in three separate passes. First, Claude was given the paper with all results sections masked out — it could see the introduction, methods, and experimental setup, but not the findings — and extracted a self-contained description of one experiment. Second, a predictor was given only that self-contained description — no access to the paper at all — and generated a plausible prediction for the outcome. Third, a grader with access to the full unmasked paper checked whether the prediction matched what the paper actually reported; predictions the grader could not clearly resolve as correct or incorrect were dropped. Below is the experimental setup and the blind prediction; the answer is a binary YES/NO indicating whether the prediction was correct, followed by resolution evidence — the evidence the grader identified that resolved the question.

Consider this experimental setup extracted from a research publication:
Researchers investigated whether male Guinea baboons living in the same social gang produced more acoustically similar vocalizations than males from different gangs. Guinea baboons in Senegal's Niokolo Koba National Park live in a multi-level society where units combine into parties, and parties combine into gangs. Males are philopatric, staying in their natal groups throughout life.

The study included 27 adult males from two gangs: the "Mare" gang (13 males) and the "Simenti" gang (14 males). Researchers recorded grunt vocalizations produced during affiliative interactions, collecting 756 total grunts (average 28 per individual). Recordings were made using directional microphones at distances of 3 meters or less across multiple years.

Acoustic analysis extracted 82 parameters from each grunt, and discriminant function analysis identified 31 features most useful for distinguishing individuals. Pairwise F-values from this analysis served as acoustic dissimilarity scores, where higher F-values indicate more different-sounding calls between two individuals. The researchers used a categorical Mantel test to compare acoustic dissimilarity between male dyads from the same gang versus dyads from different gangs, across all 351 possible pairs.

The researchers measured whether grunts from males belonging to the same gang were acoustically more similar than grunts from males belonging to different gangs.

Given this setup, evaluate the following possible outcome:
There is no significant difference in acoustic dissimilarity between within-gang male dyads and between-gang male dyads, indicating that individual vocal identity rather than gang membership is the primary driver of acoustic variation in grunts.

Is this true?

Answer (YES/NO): NO